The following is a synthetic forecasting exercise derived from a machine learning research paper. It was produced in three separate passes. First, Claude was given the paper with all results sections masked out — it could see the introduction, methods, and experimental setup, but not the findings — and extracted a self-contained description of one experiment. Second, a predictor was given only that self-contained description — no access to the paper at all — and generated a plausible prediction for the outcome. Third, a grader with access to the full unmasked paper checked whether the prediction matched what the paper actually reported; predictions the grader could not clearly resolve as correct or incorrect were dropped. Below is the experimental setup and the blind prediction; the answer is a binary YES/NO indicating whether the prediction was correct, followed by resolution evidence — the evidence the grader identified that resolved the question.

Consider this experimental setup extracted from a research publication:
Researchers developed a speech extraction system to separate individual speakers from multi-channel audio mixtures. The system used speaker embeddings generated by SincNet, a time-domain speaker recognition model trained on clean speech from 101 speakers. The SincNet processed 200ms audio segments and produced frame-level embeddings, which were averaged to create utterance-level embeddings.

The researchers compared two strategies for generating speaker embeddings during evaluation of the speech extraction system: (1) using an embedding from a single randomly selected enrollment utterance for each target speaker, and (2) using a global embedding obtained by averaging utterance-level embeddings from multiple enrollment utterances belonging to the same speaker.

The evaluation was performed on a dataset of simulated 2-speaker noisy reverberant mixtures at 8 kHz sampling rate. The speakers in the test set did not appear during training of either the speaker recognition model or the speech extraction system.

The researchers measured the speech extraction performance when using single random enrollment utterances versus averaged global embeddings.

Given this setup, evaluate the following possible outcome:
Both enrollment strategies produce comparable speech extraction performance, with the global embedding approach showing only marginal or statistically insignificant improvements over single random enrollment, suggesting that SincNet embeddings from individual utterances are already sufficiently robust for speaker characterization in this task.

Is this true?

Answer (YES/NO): NO